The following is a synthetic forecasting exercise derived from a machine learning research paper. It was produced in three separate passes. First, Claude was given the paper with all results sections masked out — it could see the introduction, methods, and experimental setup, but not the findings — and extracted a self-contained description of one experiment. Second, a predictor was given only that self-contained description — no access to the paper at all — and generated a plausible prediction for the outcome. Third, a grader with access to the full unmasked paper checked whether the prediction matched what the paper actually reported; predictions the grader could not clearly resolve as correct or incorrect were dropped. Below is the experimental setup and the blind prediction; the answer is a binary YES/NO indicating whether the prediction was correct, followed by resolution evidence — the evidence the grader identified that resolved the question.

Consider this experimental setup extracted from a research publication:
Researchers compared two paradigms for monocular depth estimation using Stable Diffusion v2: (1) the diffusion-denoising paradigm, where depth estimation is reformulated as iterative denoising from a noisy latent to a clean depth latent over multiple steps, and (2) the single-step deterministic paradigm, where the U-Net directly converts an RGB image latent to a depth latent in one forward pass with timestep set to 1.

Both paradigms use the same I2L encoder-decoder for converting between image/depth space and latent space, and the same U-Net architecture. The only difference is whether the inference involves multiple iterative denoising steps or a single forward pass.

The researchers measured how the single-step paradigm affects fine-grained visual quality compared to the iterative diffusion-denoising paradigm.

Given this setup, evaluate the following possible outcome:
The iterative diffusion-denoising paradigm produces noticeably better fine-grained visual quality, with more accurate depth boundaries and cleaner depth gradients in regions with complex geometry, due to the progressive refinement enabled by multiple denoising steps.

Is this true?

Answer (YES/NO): NO